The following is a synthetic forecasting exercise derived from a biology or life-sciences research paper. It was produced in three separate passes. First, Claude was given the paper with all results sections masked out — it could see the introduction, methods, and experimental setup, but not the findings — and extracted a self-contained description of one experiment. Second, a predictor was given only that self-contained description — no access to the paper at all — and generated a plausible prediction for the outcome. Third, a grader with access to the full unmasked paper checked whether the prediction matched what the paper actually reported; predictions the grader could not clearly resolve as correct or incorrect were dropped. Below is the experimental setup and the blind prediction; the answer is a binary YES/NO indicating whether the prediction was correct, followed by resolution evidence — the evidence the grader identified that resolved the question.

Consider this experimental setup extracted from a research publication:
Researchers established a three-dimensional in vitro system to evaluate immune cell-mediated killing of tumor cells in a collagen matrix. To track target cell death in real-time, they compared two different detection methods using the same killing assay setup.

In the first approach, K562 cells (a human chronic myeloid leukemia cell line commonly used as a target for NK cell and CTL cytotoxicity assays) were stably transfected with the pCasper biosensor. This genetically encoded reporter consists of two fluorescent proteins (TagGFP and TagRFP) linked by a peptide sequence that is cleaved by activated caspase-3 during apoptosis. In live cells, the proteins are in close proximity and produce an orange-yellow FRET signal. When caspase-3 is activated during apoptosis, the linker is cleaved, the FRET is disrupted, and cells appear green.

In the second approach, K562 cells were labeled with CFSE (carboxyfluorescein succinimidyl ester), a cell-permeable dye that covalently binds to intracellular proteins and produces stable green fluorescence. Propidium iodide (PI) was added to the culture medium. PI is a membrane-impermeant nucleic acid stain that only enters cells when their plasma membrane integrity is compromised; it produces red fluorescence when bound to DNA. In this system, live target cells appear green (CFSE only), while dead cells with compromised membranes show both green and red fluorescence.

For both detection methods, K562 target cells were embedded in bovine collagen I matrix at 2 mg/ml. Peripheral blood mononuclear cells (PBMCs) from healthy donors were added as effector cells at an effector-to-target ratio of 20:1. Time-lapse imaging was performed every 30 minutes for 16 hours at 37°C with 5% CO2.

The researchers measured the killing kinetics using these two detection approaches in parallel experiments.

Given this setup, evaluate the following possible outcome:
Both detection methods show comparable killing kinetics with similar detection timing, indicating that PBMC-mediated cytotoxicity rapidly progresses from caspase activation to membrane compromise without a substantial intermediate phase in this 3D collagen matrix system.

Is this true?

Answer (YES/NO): NO